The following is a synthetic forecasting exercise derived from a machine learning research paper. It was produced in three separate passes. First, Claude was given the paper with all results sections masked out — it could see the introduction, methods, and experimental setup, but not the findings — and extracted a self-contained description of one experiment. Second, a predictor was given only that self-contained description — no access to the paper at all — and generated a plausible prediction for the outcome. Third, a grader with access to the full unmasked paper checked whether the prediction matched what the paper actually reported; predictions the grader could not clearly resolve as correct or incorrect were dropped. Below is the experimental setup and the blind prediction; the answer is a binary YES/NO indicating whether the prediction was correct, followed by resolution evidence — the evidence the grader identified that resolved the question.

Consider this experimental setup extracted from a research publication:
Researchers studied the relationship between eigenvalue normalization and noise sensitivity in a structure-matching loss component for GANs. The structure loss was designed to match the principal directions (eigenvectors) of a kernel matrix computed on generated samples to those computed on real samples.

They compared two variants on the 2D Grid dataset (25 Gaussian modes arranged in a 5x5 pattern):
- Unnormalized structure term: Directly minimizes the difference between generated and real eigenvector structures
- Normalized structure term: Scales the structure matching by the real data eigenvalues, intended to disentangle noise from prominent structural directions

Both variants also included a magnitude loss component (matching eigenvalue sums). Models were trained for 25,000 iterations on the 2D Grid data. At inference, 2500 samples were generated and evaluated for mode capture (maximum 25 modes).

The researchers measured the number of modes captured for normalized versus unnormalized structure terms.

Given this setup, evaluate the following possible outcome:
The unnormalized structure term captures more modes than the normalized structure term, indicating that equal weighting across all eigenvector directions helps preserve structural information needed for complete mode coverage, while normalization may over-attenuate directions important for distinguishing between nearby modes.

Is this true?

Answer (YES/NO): NO